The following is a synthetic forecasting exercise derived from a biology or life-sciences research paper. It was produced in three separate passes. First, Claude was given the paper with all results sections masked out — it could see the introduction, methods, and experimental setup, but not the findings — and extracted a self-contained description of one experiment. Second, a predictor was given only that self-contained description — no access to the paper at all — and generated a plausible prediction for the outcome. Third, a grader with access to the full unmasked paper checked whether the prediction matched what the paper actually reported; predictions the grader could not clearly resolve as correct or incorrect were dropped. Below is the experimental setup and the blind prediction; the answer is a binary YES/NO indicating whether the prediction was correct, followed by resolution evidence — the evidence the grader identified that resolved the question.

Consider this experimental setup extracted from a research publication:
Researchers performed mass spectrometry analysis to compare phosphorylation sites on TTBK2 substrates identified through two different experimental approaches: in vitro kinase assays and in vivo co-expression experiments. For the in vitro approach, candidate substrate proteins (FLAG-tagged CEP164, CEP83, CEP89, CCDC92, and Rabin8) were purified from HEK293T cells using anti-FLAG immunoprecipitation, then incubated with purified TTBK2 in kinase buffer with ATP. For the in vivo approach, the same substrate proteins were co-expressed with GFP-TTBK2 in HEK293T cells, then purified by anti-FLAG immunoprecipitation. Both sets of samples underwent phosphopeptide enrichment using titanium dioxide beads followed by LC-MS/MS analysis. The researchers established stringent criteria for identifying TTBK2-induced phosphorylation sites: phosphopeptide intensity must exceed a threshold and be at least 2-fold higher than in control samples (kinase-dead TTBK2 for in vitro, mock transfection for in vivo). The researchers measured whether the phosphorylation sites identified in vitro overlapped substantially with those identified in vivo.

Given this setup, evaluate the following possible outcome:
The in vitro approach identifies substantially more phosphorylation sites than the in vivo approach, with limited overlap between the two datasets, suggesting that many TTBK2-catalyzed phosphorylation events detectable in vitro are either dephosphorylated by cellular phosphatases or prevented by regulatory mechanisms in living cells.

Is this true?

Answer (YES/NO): NO